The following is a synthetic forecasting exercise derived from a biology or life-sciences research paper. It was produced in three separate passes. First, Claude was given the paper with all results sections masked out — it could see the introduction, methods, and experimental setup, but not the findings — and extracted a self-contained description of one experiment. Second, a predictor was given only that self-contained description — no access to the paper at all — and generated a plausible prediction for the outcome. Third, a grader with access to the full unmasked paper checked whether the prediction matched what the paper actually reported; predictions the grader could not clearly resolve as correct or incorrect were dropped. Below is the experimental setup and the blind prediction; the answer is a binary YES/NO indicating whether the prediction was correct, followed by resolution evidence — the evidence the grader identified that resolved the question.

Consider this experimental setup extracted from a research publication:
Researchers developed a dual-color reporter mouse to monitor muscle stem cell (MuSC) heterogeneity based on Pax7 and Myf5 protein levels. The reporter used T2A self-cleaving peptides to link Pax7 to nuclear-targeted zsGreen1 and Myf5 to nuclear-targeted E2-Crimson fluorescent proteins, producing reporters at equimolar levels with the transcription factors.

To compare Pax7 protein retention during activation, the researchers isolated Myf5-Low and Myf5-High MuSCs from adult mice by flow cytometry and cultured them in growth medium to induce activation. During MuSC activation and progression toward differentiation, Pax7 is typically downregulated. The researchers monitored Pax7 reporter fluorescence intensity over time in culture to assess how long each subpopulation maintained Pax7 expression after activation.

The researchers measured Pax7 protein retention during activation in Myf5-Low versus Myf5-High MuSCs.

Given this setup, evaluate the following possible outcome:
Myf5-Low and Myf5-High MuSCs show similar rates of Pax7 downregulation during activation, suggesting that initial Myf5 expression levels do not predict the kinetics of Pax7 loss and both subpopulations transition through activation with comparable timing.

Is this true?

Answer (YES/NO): NO